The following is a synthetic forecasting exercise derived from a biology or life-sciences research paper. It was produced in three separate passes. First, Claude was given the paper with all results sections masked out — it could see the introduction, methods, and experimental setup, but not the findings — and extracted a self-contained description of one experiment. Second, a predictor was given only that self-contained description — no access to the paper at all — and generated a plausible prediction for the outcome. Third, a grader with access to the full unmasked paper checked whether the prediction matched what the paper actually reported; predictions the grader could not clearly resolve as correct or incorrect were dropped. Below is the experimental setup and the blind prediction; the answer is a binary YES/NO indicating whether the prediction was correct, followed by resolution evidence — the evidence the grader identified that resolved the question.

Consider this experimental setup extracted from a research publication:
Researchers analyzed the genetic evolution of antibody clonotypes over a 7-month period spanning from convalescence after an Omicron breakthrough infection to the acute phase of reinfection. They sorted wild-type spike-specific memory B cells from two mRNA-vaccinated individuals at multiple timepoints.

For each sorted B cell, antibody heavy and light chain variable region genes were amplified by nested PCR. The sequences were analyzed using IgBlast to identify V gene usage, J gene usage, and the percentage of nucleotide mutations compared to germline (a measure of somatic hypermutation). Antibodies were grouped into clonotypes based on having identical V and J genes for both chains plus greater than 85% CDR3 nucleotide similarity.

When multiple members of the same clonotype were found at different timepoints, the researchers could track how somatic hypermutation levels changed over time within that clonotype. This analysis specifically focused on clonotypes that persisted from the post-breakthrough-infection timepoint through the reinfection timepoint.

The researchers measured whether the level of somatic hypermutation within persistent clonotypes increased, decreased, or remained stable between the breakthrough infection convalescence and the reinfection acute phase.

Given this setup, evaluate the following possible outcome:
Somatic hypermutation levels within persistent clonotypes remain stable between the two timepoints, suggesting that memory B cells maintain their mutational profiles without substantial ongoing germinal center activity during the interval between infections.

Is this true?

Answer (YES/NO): NO